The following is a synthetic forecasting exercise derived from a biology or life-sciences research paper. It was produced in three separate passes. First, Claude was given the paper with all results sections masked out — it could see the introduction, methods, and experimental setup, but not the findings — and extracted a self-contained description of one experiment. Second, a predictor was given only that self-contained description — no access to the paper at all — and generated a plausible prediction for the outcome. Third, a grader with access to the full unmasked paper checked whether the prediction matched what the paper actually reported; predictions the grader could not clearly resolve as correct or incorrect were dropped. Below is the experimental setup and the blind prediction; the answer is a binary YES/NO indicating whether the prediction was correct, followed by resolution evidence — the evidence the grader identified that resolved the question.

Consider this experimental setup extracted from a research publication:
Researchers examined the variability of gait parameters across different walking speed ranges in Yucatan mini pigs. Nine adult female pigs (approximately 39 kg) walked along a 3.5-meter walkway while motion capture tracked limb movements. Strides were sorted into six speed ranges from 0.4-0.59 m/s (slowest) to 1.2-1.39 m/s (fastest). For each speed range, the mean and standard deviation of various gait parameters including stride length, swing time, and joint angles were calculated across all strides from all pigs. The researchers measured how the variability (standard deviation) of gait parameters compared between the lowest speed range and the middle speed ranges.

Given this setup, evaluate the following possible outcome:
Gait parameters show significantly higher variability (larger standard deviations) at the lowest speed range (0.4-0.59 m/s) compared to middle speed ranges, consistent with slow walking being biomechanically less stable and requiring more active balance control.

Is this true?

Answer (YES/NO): YES